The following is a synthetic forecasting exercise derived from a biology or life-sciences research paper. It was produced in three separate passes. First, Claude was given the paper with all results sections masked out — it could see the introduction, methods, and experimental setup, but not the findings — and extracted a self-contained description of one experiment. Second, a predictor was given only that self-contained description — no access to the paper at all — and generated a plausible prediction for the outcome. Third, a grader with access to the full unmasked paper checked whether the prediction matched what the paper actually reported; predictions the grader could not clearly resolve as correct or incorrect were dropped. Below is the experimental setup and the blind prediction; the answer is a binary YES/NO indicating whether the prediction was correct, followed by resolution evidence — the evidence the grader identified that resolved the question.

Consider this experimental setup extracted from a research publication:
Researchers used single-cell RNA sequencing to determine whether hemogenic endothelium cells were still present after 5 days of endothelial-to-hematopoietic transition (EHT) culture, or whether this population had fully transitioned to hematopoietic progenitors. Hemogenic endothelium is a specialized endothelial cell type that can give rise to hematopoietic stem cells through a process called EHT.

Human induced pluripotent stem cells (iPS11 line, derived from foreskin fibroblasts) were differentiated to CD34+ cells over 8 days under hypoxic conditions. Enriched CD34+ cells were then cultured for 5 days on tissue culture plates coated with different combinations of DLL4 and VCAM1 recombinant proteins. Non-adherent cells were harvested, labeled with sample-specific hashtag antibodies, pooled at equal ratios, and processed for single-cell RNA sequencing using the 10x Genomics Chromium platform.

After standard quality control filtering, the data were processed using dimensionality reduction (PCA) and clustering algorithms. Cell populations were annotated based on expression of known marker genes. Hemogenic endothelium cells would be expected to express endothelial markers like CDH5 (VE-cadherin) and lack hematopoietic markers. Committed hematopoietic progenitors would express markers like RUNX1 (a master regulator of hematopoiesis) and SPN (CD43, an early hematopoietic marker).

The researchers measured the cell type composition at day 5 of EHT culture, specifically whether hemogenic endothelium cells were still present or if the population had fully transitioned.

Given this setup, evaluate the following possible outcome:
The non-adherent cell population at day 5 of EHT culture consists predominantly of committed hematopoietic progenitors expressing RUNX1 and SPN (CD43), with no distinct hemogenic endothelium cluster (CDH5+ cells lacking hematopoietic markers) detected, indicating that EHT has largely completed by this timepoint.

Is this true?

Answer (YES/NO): NO